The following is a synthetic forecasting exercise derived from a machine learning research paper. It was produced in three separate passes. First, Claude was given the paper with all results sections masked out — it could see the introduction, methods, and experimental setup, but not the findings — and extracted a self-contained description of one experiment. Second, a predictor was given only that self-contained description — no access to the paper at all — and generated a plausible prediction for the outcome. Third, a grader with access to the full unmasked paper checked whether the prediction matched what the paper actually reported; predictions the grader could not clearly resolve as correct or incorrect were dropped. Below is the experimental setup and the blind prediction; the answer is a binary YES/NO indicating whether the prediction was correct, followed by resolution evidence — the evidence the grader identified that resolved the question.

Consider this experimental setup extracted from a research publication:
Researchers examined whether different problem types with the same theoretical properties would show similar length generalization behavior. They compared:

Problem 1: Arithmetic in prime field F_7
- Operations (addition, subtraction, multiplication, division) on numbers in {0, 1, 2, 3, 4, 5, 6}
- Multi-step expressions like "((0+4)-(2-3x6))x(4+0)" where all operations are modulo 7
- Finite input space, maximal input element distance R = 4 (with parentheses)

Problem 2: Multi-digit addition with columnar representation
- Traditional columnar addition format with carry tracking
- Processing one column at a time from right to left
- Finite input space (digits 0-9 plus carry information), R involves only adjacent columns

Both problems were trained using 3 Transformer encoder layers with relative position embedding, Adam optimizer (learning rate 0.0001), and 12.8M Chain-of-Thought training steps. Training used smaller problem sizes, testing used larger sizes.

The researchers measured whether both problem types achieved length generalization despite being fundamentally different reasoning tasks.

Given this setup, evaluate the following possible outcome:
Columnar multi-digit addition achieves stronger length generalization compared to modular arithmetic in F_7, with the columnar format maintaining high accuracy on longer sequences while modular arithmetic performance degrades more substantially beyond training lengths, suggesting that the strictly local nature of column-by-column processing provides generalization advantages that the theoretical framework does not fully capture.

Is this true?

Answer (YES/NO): NO